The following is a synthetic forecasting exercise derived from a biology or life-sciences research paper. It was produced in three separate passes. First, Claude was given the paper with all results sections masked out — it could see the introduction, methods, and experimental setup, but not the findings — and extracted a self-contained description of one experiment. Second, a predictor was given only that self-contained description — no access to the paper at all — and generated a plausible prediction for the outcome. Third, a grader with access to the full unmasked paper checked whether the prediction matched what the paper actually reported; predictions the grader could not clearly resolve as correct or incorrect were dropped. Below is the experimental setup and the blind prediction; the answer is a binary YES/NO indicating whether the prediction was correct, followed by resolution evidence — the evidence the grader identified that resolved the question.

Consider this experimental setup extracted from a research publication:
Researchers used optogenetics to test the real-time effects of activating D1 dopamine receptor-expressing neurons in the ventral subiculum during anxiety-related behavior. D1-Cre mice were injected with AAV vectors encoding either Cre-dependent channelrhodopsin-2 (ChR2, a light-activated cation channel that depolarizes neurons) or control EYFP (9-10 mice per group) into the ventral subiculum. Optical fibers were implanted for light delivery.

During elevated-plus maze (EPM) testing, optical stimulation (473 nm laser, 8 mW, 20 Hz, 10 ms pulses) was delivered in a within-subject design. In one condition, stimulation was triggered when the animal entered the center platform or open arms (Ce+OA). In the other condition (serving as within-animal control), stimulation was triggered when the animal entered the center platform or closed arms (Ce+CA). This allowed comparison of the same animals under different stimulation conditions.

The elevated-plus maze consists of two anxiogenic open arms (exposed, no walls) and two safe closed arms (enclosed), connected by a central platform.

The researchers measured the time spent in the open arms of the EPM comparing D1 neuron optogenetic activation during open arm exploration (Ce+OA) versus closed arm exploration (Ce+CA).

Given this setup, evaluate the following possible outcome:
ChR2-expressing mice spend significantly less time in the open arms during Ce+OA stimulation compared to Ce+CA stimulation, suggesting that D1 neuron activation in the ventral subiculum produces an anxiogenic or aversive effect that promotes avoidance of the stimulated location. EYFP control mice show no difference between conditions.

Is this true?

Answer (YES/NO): YES